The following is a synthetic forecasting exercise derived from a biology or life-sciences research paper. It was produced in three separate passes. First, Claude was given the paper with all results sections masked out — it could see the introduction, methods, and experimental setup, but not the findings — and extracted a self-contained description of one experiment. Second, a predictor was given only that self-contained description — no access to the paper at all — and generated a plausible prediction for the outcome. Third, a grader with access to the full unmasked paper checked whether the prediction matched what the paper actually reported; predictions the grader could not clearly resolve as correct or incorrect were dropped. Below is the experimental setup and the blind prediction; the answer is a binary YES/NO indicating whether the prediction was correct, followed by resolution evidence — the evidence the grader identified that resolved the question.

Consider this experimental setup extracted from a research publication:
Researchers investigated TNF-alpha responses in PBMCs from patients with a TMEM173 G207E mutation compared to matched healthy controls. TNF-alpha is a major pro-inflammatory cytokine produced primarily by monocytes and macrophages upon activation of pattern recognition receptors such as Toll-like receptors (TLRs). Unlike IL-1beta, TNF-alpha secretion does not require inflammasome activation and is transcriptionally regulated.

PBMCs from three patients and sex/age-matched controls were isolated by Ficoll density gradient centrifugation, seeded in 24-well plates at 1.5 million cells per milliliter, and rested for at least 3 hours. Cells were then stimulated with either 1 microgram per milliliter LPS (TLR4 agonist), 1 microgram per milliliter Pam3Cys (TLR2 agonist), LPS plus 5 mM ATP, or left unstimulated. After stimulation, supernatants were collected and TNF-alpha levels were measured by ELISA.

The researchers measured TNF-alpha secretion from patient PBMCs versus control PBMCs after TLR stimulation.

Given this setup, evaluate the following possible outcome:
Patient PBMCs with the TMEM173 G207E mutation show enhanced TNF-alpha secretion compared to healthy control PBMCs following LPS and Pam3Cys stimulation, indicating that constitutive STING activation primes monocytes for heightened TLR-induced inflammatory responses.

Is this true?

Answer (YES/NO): YES